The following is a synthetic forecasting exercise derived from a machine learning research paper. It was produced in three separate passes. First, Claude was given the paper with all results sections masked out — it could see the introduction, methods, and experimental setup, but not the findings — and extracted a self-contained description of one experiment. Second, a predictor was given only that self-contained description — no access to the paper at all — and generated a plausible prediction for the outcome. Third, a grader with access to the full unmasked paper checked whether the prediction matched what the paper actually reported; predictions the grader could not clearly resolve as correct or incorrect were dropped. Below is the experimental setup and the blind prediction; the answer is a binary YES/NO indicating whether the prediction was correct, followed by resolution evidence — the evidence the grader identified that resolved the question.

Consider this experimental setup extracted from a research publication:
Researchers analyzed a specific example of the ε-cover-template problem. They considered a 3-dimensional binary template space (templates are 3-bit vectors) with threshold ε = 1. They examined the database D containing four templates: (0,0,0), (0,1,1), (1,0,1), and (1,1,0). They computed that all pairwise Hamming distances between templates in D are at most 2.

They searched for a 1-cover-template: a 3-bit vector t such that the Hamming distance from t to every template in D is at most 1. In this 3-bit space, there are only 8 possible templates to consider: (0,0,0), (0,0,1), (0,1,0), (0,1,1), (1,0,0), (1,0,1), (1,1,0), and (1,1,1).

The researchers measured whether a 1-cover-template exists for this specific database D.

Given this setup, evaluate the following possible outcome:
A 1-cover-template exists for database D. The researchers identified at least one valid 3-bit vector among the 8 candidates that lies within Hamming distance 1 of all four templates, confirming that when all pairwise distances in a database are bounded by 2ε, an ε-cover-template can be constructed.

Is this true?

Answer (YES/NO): NO